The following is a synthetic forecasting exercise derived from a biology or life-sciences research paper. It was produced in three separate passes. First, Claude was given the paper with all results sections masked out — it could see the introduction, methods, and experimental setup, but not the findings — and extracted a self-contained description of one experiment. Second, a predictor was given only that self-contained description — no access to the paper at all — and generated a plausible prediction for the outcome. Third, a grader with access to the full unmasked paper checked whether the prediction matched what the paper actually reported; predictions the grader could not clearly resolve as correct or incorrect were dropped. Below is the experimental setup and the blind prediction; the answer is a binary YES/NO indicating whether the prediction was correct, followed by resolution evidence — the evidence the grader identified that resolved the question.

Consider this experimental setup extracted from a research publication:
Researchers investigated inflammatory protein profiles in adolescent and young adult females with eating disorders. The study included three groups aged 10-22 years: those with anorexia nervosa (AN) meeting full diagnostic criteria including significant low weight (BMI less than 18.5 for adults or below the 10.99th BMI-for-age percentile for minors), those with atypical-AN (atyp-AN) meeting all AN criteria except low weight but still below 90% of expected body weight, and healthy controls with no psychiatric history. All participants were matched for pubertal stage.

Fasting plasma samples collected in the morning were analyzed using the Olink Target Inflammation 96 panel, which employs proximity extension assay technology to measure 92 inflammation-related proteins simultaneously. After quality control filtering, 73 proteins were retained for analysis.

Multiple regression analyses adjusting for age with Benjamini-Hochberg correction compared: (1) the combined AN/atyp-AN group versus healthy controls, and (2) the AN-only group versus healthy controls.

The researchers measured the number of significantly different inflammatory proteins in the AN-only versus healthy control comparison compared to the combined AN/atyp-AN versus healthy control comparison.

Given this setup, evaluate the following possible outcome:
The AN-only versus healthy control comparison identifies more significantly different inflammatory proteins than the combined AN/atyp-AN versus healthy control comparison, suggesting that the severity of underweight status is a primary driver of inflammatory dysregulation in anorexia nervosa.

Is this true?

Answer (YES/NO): NO